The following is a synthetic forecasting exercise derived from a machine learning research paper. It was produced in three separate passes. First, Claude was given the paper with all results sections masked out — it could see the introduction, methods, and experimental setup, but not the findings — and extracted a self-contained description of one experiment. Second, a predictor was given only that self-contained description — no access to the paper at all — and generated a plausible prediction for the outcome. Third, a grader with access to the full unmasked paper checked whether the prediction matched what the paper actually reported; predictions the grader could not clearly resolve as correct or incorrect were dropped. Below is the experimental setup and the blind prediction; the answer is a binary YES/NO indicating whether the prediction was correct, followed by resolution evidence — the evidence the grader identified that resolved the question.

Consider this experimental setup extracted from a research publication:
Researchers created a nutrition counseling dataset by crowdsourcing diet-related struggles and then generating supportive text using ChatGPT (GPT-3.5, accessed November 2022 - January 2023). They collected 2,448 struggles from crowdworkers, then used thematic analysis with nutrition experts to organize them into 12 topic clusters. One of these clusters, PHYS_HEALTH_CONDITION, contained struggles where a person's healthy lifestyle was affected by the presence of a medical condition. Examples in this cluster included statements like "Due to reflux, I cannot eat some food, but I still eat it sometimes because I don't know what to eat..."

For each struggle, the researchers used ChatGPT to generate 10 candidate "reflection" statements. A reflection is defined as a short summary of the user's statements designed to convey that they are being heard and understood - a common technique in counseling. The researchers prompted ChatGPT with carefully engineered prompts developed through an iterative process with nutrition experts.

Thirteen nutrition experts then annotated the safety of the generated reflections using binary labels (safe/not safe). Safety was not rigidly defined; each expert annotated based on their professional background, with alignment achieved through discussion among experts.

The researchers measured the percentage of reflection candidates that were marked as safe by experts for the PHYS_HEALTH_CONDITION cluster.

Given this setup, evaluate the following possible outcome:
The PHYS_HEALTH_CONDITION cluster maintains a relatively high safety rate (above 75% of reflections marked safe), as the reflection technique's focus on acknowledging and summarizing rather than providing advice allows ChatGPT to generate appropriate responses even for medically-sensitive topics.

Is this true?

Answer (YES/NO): YES